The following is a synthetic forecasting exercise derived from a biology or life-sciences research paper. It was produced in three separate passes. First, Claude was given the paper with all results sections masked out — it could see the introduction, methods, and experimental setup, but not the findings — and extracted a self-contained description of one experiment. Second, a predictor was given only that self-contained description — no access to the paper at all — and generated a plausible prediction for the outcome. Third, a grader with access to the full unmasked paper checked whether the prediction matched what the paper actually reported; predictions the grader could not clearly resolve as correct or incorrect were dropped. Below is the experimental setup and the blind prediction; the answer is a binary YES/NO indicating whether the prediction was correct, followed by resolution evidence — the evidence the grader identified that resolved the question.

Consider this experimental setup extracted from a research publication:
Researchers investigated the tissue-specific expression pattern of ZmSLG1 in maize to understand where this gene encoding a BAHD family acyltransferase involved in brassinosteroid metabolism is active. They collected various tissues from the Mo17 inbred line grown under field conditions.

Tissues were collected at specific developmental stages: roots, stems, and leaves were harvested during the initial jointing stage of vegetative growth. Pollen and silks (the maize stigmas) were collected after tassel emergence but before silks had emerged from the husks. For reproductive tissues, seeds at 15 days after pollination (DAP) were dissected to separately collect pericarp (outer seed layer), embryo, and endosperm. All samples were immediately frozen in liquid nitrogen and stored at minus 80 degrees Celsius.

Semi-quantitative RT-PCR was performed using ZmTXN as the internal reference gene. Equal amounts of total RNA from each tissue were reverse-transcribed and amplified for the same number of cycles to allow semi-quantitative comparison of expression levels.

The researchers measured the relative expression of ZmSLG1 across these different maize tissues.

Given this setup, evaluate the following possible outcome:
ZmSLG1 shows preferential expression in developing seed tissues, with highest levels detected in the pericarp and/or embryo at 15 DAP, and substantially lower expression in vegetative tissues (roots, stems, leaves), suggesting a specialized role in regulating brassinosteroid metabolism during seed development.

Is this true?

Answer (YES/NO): NO